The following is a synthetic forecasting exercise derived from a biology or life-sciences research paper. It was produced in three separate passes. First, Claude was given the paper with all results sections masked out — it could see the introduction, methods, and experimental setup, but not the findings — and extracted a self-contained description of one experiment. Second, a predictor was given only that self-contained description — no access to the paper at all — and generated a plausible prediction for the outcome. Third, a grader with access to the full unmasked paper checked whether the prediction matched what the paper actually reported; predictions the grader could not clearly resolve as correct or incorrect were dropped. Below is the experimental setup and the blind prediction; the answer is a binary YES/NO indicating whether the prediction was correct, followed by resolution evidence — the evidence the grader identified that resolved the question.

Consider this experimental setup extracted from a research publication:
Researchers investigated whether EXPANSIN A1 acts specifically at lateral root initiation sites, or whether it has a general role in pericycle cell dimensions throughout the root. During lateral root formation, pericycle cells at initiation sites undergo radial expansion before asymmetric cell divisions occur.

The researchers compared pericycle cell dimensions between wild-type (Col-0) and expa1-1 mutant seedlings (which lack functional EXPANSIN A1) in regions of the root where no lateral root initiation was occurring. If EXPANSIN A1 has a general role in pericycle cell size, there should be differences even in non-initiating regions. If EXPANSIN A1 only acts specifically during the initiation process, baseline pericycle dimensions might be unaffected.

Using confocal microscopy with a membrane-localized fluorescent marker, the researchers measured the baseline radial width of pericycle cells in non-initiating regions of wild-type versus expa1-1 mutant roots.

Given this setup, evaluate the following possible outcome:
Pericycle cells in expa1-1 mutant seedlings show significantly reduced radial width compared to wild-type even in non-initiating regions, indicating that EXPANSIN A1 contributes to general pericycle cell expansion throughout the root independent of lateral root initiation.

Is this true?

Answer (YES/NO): NO